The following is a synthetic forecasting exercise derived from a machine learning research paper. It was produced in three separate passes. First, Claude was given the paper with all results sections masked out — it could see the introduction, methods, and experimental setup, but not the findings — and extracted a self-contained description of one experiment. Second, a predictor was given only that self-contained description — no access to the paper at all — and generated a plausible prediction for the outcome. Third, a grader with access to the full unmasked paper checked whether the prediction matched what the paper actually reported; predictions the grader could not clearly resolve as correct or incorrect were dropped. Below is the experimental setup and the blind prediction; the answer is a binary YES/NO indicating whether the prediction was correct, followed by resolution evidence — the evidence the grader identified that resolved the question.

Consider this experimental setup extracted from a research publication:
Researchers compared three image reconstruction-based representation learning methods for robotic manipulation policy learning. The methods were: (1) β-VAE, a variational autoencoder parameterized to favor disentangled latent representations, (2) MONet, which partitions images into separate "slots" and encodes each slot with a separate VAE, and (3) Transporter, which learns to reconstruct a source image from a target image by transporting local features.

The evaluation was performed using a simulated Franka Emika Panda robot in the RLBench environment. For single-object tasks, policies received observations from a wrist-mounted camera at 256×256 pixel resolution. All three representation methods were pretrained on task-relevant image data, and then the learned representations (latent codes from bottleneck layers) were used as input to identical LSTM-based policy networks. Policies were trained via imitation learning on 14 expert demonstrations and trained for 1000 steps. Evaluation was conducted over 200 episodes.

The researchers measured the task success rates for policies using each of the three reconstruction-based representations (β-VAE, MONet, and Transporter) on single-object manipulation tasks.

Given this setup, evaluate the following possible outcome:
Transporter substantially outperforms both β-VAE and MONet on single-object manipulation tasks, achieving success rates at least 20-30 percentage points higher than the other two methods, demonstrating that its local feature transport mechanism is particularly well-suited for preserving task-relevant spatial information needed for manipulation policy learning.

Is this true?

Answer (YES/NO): NO